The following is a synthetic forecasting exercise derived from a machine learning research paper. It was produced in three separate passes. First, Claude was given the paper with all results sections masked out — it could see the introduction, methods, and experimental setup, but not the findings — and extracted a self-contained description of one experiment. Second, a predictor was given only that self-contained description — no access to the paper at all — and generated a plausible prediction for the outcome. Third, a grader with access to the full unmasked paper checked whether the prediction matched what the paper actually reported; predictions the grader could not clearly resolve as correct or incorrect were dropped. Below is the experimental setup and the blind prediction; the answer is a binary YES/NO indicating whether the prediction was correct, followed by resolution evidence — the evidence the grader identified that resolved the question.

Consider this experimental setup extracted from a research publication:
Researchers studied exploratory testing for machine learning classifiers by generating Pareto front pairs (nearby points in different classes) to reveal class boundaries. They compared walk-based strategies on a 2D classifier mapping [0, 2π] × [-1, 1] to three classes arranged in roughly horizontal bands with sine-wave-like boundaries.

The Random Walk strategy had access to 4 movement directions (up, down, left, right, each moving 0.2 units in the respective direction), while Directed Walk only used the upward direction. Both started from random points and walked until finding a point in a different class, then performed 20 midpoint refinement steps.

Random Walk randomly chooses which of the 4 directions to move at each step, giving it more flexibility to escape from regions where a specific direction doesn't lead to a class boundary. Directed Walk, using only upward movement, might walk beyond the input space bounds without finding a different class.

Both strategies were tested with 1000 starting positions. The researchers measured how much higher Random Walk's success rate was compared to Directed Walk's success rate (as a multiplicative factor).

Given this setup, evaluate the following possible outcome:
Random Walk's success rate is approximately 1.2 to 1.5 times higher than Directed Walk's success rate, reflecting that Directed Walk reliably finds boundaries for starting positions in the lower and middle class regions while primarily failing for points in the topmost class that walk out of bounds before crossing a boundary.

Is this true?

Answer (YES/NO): NO